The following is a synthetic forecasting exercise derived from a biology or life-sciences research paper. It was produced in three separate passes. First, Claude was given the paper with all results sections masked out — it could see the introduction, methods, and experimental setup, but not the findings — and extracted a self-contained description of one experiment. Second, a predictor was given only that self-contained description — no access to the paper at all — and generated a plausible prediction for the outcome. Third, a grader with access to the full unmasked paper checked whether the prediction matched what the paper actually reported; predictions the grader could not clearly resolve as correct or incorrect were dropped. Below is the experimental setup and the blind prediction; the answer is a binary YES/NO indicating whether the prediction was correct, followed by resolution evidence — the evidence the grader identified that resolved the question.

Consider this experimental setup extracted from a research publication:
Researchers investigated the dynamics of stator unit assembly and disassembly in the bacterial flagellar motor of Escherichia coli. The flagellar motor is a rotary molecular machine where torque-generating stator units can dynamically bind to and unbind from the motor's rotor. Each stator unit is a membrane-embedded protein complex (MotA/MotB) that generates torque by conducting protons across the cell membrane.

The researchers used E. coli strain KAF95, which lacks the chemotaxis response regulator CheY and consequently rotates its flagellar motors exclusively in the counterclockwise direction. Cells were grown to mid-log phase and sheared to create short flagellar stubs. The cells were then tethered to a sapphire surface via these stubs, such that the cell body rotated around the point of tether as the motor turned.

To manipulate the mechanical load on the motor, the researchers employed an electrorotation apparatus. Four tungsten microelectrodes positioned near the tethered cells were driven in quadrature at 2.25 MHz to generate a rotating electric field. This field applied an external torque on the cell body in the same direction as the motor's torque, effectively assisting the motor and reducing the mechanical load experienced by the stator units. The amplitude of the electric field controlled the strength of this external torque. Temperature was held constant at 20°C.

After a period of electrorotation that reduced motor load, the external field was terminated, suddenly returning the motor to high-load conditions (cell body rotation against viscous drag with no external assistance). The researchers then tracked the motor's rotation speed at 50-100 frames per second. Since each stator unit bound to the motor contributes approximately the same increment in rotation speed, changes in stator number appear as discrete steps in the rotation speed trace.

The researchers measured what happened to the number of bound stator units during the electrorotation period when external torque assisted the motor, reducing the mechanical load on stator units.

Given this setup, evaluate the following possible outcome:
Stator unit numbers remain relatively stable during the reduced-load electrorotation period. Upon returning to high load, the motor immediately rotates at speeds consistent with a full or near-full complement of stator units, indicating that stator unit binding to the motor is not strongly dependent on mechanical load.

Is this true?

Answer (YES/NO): NO